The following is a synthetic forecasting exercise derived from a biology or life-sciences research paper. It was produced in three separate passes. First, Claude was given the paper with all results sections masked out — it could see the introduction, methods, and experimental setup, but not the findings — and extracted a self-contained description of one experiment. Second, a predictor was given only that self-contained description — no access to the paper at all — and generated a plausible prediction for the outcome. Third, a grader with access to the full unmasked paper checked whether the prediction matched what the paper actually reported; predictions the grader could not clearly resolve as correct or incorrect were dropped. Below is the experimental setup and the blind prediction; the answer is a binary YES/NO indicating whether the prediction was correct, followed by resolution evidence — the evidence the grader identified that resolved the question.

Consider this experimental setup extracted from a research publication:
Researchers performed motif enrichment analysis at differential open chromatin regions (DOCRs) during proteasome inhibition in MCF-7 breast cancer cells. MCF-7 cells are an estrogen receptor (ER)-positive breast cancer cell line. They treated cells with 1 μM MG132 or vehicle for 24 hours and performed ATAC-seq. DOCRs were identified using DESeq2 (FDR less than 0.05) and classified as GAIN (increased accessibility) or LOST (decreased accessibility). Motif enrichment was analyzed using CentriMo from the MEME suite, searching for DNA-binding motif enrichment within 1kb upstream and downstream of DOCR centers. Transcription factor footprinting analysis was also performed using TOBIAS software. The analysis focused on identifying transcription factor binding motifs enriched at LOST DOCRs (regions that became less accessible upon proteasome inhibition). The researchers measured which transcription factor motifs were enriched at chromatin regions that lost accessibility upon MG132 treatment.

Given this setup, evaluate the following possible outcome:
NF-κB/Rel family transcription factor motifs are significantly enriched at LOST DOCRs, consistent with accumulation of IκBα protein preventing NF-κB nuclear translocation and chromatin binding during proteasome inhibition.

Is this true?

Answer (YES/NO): NO